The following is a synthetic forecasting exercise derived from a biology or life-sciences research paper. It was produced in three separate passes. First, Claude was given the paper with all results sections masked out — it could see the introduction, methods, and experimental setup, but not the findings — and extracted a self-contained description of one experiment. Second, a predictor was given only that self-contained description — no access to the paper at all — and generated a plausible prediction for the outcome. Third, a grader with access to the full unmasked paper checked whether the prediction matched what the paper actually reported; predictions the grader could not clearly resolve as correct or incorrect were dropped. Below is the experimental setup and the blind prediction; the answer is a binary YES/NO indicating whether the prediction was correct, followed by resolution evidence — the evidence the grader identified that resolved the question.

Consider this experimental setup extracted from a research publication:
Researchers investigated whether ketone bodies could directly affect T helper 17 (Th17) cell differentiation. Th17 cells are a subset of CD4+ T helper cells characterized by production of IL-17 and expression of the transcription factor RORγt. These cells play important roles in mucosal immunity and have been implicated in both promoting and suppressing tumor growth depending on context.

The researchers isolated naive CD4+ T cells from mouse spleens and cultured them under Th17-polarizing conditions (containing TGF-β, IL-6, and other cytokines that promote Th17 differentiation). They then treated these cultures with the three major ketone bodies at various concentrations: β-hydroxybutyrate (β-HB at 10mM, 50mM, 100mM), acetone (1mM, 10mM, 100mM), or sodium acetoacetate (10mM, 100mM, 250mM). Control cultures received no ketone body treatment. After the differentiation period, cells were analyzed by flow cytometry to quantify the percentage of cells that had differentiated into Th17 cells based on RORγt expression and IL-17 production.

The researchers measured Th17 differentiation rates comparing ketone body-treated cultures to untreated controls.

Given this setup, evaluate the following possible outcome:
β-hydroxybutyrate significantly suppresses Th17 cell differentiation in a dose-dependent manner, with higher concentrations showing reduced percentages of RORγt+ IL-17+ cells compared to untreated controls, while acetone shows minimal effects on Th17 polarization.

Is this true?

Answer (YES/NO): NO